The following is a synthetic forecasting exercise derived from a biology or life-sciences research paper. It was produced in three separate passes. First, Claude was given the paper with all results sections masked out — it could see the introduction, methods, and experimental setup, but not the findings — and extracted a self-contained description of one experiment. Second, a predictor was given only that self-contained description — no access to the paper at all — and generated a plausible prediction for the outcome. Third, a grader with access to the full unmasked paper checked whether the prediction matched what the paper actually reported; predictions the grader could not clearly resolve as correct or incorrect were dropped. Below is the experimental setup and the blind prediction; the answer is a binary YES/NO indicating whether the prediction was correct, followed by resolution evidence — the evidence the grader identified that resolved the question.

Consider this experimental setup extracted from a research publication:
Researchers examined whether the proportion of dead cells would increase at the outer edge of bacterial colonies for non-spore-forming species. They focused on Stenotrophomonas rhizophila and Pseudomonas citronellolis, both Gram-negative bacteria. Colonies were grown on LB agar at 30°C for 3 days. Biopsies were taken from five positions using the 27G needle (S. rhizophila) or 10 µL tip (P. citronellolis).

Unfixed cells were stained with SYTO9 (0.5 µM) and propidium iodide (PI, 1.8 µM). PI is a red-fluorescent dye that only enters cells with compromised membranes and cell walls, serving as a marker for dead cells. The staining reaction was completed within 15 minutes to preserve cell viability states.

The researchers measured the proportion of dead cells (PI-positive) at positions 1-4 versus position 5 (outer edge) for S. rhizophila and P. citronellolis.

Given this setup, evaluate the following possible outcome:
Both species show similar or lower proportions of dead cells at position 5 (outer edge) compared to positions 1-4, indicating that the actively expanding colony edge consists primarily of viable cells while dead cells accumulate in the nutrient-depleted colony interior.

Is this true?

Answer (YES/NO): NO